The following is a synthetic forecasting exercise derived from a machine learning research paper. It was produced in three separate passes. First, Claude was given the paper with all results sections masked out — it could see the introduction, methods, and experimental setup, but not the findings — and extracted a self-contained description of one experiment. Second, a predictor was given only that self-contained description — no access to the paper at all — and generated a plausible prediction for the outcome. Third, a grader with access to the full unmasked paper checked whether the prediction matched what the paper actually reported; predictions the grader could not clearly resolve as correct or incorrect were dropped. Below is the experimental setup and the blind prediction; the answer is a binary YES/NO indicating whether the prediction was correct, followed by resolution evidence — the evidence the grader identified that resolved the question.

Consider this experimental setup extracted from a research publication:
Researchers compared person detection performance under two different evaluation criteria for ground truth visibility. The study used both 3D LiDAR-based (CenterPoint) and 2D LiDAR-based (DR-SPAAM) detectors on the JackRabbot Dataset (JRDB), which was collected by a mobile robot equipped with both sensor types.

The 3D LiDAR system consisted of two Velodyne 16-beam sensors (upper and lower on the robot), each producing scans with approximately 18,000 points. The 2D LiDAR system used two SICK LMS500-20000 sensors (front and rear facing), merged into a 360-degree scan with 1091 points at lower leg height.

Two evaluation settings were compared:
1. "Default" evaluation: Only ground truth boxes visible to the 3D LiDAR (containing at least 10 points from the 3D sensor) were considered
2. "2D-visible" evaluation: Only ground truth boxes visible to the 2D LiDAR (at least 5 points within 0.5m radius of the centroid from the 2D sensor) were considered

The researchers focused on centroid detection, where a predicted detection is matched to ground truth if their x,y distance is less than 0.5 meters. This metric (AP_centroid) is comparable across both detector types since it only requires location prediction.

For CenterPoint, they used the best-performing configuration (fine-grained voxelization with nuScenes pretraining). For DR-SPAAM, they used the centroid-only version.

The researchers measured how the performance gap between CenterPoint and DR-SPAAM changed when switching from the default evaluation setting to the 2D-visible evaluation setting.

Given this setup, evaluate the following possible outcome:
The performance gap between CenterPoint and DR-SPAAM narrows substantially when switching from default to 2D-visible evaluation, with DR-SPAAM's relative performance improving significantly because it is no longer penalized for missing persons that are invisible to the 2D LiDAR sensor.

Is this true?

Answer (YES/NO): YES